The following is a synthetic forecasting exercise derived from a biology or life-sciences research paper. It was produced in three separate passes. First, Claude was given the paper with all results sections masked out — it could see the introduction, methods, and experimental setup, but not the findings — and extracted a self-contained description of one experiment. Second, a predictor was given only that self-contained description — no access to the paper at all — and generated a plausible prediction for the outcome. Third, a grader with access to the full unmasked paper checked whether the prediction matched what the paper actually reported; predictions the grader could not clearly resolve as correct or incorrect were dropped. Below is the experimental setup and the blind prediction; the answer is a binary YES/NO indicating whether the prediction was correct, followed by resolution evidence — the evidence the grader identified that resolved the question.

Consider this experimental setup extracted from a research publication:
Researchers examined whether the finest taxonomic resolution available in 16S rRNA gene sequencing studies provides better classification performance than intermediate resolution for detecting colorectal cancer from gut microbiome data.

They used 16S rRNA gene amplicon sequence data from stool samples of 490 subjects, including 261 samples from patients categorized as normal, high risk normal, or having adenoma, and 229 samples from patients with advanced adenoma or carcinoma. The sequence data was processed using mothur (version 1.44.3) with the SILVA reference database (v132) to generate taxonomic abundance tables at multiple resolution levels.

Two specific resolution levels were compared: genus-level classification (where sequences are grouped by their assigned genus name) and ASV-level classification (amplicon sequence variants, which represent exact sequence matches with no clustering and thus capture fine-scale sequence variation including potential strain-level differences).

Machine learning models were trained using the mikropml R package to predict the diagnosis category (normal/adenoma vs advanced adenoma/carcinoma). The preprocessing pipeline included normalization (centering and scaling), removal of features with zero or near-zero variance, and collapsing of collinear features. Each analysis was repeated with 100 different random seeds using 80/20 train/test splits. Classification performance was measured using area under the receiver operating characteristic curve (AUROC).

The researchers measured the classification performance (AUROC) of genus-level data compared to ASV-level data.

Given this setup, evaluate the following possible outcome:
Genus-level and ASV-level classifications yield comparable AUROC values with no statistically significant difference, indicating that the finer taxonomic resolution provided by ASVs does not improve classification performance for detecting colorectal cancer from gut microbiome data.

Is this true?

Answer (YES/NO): NO